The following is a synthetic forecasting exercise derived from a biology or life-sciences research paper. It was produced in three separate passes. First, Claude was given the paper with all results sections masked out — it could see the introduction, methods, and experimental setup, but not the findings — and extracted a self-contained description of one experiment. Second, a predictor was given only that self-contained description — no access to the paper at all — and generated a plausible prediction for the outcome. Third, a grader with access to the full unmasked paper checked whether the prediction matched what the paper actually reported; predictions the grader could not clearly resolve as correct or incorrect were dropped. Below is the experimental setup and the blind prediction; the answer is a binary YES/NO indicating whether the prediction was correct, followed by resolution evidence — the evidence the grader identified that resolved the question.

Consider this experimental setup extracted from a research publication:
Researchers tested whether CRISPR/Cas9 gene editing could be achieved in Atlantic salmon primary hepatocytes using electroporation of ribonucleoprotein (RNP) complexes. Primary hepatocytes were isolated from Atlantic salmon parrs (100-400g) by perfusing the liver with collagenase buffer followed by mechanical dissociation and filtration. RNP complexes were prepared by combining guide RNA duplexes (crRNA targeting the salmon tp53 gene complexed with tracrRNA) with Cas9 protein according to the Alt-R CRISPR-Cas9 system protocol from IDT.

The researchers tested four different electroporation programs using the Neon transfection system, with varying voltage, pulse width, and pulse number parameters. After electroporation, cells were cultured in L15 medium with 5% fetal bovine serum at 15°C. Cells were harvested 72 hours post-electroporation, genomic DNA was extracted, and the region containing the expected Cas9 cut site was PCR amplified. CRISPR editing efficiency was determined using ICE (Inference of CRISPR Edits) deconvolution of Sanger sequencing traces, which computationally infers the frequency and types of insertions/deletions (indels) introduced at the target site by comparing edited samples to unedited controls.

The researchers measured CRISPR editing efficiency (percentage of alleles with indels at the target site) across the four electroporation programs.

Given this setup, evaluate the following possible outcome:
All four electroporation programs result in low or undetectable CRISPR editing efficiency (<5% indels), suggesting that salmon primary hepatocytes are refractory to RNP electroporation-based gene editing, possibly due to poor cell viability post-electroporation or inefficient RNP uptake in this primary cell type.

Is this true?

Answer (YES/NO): NO